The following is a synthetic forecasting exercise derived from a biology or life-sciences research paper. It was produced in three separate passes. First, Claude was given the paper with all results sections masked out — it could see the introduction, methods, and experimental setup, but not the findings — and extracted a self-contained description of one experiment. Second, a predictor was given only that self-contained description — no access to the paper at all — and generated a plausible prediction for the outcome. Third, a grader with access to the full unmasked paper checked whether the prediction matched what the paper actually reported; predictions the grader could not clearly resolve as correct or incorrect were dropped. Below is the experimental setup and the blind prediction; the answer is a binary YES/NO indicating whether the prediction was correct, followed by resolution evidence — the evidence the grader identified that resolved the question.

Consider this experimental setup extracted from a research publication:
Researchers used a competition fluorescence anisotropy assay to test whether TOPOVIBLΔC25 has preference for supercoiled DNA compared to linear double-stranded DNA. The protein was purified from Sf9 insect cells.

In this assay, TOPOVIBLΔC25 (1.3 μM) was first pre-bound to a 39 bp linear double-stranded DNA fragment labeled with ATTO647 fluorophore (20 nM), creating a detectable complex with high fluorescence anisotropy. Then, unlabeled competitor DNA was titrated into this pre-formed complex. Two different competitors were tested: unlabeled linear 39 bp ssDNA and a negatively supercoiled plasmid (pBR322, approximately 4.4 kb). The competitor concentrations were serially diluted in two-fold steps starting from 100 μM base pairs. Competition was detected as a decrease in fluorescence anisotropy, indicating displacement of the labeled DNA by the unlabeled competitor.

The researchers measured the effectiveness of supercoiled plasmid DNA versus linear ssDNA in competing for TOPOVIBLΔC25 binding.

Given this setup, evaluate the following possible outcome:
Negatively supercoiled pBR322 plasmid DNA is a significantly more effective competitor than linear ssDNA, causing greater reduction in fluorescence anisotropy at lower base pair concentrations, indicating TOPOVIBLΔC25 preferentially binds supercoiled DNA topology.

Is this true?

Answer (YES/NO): NO